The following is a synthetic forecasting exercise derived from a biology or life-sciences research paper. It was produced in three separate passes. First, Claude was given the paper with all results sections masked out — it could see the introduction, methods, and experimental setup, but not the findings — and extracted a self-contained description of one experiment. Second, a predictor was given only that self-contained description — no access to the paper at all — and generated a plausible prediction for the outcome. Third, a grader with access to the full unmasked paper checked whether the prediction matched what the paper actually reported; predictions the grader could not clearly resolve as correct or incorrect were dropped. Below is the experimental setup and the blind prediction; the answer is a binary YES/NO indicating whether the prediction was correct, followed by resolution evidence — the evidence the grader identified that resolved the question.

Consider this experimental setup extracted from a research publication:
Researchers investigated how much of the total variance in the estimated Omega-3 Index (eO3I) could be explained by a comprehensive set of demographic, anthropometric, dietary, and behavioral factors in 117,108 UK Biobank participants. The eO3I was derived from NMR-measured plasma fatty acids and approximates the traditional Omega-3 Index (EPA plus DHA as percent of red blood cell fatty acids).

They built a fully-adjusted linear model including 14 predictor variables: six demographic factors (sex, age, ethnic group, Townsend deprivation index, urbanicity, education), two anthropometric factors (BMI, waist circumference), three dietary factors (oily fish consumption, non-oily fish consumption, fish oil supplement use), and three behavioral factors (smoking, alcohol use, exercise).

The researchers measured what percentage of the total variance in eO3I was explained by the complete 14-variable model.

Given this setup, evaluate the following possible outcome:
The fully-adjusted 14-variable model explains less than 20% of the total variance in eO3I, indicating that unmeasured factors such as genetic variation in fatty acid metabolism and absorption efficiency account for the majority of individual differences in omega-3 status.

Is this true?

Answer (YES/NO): NO